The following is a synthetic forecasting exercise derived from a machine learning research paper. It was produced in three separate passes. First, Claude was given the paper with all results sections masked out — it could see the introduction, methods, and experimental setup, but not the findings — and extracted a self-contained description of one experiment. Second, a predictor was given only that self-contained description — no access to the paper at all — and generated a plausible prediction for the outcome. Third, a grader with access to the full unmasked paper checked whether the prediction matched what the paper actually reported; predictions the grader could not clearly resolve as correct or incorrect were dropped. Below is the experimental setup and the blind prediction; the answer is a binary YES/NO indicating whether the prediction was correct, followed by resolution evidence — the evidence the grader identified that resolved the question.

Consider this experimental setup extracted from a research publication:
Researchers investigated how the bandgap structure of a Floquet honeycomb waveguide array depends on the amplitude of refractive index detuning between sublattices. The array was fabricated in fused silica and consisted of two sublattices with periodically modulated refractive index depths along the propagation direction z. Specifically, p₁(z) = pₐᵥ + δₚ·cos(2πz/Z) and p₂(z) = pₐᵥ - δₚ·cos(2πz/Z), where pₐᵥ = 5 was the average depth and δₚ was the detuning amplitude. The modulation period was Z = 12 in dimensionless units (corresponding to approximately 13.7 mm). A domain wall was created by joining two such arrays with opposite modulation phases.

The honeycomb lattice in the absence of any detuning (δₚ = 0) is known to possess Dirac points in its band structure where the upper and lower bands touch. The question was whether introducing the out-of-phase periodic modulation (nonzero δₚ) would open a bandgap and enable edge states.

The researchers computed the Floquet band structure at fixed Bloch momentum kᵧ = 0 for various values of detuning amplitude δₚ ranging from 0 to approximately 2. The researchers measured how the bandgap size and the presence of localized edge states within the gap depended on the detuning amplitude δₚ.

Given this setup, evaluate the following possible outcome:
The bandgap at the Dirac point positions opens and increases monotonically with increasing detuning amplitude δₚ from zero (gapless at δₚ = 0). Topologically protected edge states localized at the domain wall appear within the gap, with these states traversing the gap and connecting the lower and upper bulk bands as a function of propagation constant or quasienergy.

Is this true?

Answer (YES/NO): NO